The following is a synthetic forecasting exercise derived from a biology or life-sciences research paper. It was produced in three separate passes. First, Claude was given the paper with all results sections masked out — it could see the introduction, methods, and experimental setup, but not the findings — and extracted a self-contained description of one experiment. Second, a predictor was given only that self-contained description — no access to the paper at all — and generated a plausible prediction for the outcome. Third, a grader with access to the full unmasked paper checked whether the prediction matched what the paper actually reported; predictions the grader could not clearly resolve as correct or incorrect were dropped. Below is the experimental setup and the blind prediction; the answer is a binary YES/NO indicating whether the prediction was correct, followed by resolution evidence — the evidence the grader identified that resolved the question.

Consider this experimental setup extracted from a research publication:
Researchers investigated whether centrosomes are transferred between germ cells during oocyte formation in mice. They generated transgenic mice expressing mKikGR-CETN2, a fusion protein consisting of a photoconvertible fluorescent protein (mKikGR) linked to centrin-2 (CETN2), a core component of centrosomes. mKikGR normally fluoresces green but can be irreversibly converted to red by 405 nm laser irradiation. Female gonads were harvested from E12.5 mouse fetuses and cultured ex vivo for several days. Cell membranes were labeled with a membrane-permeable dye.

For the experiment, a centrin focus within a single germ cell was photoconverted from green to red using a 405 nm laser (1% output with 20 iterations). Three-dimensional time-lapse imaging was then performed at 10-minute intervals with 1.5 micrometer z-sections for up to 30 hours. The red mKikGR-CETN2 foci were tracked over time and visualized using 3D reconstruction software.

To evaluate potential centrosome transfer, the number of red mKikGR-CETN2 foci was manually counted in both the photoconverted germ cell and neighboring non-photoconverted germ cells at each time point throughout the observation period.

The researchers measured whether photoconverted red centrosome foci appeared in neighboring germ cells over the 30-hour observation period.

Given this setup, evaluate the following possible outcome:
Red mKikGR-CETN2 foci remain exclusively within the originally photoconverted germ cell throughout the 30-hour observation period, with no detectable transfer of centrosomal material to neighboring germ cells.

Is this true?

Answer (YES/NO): YES